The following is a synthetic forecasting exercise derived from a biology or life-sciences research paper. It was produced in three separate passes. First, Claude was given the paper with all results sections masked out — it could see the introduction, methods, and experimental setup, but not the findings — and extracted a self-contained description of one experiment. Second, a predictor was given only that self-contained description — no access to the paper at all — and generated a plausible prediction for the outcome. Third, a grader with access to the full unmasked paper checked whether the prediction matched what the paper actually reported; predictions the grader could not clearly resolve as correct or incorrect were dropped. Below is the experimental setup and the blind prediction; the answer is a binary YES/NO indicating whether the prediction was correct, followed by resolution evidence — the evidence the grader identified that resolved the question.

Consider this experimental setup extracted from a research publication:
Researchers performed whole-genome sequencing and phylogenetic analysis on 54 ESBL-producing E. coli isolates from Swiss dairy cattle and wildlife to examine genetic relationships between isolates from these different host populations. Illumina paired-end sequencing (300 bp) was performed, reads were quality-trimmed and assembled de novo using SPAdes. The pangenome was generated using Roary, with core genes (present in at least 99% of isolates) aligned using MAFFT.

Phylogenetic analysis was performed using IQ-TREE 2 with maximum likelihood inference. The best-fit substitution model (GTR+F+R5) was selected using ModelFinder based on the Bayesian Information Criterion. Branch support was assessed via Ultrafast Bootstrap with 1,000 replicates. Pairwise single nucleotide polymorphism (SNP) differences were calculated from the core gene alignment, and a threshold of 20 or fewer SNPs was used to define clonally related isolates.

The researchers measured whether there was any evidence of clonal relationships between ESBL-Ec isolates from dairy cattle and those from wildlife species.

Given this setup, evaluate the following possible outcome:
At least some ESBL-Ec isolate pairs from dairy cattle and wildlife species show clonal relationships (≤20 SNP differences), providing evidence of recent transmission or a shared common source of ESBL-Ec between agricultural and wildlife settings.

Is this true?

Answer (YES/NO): NO